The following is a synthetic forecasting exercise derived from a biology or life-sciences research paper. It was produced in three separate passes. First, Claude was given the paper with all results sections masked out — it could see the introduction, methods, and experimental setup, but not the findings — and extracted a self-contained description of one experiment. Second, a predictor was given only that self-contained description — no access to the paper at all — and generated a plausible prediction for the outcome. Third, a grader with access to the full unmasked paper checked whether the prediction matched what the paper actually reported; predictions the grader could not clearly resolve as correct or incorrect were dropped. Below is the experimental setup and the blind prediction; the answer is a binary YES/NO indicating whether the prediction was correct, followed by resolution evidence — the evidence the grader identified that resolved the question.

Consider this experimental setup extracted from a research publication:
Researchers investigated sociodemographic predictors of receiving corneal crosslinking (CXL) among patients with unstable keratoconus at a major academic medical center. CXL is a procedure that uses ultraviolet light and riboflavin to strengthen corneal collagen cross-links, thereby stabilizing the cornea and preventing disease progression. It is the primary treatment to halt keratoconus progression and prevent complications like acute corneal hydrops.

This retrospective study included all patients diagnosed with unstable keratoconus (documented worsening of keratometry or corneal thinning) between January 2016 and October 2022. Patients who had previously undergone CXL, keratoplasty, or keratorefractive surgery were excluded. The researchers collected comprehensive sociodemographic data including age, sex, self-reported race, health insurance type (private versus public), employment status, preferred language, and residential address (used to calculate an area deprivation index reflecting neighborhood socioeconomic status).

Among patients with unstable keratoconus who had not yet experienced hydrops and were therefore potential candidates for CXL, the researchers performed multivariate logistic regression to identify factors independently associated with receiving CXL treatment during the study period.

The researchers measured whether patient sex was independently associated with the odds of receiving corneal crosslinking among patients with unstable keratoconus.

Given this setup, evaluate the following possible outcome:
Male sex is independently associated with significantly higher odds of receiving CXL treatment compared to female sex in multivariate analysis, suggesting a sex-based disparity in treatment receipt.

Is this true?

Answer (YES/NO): NO